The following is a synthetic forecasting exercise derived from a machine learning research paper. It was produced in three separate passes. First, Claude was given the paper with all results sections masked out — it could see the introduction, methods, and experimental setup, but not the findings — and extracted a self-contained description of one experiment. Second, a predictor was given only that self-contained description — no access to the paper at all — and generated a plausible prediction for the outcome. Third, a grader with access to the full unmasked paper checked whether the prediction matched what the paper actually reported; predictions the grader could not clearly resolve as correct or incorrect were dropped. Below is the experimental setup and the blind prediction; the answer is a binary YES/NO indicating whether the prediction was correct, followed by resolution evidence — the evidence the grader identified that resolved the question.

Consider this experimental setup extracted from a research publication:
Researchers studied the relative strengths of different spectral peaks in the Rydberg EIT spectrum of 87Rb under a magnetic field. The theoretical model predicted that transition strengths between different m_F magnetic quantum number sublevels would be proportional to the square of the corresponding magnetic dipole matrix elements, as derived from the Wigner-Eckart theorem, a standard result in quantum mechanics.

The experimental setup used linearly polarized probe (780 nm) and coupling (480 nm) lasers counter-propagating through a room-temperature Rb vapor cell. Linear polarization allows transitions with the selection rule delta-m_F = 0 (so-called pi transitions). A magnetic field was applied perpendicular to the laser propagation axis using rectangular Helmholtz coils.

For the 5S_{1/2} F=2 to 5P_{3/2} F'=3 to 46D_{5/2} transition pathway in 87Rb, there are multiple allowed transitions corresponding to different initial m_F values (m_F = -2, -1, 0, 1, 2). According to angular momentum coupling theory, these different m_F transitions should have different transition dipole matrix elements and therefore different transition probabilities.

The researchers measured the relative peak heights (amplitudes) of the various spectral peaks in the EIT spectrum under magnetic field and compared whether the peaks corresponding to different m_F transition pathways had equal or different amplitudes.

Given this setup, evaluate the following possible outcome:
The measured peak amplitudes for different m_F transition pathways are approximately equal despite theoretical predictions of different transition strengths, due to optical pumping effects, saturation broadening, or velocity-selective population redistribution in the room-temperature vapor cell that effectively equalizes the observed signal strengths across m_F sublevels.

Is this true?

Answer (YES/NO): NO